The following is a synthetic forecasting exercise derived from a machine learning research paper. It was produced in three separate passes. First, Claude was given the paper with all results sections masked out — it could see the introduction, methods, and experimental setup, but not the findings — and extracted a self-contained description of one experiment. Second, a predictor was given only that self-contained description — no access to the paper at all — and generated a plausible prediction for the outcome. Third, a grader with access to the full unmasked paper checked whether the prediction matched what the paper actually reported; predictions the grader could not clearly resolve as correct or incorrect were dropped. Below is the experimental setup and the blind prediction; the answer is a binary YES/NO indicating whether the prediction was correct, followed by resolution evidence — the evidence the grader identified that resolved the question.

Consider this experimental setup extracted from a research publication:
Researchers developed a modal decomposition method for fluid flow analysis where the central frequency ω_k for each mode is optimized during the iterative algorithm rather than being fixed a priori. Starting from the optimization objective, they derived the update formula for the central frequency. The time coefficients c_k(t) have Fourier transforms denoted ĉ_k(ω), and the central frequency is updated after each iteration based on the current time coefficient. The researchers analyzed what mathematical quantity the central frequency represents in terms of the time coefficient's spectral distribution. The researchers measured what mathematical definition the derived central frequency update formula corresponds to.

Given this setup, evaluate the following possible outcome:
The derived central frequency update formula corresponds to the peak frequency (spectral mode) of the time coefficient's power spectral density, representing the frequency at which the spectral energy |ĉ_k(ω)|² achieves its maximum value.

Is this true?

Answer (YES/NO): NO